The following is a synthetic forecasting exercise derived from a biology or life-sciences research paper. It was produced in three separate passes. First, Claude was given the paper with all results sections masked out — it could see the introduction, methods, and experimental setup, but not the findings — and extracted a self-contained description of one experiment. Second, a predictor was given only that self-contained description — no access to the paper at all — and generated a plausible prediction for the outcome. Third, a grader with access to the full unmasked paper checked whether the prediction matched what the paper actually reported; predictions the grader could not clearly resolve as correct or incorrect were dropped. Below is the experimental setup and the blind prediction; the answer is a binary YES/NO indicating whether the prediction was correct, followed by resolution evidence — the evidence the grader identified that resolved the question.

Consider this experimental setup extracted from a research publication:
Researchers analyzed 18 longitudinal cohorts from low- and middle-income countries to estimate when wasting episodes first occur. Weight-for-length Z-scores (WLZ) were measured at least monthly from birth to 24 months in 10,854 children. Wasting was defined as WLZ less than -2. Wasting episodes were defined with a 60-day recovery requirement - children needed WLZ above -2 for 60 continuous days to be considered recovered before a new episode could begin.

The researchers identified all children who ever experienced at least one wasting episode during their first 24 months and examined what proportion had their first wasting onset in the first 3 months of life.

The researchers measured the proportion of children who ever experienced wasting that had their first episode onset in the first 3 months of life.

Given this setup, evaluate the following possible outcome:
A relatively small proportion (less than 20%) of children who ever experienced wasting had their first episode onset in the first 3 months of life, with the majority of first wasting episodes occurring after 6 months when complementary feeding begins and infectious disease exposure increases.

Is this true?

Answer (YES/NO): NO